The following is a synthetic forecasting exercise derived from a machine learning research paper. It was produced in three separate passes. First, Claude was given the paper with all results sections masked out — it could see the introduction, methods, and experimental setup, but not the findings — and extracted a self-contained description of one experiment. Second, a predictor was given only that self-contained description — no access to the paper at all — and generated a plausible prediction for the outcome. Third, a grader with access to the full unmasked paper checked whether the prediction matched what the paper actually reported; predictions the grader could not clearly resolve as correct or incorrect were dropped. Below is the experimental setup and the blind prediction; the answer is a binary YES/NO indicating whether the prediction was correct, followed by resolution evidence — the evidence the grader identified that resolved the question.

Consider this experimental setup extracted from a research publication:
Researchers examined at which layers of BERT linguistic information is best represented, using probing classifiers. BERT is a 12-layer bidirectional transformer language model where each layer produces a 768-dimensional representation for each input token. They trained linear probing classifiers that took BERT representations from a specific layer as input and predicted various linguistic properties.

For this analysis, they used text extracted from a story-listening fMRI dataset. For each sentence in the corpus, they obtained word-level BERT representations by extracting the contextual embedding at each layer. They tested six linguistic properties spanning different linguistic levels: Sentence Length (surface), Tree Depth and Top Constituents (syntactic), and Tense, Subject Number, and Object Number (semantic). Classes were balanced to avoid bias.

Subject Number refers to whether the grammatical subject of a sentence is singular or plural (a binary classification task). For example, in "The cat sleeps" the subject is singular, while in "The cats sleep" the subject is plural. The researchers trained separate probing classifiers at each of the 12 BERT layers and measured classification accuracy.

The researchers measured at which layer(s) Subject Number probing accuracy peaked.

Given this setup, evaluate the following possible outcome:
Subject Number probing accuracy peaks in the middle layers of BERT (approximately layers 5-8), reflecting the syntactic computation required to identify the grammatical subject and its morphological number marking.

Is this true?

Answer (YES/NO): NO